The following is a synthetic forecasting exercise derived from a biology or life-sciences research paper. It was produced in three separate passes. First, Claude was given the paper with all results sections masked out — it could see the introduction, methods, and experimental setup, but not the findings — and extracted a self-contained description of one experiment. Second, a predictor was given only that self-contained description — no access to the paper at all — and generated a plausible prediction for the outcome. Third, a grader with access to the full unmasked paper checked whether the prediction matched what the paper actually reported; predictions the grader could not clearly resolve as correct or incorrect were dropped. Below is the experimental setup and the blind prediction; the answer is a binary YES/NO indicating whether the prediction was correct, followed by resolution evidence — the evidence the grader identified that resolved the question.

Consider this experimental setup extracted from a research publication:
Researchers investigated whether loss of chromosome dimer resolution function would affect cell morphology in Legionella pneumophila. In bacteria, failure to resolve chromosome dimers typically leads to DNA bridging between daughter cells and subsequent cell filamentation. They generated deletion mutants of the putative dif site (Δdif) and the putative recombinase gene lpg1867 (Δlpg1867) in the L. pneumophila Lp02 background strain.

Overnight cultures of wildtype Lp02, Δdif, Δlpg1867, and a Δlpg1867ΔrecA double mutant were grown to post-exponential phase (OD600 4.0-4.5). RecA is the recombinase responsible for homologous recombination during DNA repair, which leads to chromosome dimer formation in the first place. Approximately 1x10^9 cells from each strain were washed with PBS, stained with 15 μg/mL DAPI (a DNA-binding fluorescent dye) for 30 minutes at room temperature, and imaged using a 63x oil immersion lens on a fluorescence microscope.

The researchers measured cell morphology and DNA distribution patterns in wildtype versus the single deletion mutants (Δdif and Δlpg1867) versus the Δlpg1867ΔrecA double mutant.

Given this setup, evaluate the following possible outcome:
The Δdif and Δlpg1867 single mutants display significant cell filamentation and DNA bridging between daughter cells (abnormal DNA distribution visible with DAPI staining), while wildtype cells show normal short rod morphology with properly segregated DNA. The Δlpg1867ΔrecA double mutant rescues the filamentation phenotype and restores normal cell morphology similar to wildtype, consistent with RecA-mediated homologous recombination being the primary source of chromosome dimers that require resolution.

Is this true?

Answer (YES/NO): YES